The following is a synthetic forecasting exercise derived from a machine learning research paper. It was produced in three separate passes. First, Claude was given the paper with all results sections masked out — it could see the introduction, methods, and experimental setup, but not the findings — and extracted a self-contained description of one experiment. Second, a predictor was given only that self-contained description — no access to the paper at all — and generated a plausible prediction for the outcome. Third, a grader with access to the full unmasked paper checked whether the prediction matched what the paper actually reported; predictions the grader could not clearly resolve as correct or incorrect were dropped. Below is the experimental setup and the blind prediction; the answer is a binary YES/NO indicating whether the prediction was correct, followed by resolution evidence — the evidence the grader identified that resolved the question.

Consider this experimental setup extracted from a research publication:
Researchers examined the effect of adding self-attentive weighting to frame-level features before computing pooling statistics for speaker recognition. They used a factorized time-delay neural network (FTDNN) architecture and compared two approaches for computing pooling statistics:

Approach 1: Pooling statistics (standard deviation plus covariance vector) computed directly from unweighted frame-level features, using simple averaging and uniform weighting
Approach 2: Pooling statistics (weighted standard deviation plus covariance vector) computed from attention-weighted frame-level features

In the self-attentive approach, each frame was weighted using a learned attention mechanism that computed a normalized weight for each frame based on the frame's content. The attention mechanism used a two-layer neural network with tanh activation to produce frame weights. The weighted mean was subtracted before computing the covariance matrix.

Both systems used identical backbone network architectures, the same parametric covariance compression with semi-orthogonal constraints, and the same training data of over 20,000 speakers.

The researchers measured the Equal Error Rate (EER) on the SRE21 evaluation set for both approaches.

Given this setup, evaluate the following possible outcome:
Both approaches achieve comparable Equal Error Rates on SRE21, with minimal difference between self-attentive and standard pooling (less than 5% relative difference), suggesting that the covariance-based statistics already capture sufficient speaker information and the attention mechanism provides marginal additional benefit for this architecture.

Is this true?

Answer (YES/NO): NO